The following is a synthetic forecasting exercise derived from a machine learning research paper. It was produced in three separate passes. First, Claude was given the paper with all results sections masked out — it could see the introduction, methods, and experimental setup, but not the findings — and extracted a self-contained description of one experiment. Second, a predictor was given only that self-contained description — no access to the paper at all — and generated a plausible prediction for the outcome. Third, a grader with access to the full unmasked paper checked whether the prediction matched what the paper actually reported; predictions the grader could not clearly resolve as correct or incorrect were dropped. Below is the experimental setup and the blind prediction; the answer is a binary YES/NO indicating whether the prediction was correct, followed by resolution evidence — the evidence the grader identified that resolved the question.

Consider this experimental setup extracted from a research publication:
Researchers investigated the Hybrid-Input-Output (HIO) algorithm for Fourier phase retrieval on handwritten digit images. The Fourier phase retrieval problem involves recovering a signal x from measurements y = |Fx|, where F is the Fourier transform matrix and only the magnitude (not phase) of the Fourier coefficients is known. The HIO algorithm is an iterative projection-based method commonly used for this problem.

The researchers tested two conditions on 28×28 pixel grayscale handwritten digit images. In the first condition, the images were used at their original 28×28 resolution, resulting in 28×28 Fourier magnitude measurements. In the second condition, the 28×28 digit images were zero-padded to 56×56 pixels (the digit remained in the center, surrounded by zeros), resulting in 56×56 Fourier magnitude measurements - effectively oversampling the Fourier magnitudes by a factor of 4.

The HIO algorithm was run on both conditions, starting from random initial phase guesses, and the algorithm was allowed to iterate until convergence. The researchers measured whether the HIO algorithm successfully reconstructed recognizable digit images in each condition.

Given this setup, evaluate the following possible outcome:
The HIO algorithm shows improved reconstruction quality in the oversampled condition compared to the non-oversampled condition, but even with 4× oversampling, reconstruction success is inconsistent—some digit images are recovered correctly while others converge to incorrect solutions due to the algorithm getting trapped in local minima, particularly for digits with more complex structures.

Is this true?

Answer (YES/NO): NO